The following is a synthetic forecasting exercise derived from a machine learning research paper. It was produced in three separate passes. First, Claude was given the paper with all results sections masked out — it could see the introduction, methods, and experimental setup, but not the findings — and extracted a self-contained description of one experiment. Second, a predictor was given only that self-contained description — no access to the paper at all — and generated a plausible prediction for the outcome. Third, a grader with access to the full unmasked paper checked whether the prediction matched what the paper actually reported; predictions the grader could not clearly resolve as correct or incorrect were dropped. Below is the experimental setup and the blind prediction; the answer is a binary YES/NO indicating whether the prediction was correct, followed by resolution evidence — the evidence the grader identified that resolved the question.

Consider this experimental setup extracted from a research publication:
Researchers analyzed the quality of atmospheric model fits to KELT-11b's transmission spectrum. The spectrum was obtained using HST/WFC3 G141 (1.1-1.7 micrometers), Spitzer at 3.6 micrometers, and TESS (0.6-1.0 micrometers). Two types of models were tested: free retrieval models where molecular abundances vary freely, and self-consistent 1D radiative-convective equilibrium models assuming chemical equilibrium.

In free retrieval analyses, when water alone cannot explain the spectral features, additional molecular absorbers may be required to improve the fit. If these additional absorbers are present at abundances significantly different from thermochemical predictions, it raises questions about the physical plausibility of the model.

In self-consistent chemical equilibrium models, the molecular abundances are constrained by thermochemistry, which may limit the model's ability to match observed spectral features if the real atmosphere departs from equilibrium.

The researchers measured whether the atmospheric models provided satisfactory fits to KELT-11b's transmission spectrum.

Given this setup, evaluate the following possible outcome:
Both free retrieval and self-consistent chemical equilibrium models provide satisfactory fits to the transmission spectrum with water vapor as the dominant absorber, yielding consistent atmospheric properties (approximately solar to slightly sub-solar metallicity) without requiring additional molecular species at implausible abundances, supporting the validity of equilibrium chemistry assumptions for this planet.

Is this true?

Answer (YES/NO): NO